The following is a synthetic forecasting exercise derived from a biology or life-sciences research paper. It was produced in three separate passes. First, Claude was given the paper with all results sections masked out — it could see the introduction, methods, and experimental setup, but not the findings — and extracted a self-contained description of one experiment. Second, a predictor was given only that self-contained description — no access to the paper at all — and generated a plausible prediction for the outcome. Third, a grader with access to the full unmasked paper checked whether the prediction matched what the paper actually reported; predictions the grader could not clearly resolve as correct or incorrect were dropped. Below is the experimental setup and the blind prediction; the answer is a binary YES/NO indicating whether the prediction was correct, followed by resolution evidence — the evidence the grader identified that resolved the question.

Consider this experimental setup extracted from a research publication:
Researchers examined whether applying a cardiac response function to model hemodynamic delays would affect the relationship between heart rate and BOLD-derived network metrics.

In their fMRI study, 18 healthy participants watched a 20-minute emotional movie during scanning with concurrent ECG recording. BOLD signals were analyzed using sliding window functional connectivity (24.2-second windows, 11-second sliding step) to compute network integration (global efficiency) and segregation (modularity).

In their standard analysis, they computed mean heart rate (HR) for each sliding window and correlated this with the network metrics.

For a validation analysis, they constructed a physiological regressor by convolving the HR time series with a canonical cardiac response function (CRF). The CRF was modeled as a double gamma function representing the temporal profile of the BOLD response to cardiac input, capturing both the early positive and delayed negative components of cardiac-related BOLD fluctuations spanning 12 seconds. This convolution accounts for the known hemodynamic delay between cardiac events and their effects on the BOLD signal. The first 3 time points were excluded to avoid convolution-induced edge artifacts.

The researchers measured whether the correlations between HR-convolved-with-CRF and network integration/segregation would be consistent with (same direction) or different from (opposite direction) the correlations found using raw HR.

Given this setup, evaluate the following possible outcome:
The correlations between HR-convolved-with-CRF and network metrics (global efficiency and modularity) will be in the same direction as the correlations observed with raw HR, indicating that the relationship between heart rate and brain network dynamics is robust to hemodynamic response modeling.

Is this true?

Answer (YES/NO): YES